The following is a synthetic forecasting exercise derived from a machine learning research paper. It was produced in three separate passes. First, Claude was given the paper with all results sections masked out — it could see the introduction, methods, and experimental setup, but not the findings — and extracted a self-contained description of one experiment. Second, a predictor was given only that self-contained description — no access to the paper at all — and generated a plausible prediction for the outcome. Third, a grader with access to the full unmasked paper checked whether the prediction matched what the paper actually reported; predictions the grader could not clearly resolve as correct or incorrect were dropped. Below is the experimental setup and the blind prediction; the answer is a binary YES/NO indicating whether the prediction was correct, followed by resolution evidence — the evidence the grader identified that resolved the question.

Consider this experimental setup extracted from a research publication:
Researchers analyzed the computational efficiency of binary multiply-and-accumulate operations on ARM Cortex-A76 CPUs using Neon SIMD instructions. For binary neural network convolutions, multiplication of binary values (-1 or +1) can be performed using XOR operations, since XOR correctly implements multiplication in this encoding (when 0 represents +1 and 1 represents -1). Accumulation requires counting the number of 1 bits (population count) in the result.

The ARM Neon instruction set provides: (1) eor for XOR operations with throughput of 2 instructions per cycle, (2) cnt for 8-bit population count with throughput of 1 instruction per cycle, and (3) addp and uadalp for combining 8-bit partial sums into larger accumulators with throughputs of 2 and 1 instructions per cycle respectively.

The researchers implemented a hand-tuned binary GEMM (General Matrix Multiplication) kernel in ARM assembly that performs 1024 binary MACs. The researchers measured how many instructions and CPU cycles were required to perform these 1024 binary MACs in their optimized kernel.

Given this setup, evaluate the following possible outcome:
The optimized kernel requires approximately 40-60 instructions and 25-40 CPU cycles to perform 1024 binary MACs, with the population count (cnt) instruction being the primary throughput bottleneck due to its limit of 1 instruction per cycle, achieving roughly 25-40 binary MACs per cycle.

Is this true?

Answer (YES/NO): NO